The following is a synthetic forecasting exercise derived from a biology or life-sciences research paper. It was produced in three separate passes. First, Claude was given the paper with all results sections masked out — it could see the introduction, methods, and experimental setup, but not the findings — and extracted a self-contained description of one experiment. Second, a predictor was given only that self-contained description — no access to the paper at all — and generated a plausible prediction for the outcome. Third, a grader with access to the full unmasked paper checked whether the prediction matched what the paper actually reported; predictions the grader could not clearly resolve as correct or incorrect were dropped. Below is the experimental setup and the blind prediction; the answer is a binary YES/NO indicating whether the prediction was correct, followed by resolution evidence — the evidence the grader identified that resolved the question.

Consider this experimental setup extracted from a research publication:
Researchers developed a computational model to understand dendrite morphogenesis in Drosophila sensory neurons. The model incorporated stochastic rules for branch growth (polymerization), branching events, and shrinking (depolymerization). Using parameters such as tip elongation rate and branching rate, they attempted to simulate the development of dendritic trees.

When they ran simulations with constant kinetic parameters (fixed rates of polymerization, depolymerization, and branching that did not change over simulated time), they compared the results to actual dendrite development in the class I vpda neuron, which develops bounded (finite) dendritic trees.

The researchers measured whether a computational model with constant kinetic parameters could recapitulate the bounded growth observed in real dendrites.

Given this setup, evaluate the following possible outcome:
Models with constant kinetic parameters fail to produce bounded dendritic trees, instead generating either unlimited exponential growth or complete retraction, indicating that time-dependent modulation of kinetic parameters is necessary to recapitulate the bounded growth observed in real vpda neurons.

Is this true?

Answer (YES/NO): NO